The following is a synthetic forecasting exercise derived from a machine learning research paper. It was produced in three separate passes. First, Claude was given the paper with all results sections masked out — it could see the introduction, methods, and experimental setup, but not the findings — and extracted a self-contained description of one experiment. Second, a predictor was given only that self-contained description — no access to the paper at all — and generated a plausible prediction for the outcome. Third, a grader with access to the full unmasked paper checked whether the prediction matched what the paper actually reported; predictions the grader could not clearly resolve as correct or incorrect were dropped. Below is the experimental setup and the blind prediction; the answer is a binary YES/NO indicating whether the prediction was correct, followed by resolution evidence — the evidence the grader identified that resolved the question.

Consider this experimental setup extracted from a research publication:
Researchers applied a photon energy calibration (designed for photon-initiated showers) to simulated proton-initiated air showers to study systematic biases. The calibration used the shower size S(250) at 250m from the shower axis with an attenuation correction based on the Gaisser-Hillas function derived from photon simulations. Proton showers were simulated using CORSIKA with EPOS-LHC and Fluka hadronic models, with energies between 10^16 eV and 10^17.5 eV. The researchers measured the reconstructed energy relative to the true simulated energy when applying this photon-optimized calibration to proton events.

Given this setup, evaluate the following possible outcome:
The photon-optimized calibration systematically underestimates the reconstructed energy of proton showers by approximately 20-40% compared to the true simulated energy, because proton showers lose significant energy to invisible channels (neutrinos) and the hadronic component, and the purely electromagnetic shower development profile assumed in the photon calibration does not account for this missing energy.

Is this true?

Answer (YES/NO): NO